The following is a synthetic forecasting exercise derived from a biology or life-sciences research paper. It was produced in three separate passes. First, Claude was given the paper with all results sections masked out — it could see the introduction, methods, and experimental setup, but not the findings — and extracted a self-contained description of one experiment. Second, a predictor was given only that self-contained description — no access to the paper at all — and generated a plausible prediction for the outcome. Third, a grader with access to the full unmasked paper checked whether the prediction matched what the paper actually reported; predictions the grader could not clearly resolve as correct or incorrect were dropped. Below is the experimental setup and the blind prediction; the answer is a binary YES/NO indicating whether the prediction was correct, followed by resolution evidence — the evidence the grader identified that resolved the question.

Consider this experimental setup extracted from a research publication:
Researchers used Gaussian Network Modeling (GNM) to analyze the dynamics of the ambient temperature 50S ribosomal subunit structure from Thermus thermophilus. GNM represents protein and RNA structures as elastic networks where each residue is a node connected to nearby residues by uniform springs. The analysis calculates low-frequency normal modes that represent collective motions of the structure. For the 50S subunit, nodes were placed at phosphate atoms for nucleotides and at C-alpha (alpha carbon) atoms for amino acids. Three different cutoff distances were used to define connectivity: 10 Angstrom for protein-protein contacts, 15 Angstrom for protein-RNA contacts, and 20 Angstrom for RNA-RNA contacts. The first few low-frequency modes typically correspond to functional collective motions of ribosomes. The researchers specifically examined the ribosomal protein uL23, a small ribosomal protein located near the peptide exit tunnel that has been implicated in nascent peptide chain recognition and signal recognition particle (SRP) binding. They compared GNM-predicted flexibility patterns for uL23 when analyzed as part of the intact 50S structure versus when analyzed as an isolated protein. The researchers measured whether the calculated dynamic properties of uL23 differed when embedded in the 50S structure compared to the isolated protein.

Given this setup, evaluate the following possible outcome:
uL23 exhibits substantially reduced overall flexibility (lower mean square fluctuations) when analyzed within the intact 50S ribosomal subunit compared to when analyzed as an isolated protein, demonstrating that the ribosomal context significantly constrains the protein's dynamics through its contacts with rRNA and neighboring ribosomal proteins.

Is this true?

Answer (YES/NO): NO